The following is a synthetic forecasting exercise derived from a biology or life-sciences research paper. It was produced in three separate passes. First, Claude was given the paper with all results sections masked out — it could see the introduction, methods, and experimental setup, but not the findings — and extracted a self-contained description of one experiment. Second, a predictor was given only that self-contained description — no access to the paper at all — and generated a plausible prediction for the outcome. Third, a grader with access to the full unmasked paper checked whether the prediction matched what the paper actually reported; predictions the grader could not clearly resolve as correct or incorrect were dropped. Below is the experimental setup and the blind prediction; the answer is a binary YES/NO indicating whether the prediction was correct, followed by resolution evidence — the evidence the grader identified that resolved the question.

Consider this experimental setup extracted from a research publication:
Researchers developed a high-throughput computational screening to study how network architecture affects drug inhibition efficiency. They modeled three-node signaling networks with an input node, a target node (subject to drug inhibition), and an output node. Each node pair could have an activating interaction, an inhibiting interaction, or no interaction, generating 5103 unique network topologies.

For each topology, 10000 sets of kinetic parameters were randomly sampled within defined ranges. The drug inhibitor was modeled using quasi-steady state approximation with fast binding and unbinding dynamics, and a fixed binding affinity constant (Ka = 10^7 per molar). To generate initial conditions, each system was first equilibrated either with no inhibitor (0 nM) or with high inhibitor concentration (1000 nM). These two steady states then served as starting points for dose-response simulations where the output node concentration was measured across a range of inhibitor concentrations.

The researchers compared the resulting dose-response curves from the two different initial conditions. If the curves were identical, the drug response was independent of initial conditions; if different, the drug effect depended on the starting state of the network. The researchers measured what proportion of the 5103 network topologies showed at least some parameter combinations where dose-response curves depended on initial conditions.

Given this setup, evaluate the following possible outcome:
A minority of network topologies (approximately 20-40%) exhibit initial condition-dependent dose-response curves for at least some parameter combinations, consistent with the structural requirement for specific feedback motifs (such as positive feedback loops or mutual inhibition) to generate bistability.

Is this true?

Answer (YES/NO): NO